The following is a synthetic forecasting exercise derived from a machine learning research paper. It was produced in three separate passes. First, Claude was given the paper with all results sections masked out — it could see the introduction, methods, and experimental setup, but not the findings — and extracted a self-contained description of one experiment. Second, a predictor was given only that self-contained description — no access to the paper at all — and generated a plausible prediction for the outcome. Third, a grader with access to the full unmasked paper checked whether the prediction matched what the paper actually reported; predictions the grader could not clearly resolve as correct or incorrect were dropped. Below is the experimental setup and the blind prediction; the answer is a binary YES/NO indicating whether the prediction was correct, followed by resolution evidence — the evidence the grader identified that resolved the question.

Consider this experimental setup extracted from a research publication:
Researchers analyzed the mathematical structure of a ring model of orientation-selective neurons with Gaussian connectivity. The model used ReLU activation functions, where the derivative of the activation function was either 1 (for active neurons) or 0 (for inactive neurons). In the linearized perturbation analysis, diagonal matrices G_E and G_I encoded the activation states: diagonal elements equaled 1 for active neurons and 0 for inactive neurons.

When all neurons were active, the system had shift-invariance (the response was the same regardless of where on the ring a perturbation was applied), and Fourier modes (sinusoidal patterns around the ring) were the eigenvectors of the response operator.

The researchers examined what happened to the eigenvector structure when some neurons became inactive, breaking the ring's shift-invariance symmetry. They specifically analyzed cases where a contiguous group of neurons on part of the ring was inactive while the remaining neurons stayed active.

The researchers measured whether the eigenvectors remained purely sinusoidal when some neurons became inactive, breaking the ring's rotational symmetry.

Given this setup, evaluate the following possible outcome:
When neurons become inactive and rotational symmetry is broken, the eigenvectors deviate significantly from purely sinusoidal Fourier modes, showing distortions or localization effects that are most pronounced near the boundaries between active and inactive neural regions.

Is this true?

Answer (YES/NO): NO